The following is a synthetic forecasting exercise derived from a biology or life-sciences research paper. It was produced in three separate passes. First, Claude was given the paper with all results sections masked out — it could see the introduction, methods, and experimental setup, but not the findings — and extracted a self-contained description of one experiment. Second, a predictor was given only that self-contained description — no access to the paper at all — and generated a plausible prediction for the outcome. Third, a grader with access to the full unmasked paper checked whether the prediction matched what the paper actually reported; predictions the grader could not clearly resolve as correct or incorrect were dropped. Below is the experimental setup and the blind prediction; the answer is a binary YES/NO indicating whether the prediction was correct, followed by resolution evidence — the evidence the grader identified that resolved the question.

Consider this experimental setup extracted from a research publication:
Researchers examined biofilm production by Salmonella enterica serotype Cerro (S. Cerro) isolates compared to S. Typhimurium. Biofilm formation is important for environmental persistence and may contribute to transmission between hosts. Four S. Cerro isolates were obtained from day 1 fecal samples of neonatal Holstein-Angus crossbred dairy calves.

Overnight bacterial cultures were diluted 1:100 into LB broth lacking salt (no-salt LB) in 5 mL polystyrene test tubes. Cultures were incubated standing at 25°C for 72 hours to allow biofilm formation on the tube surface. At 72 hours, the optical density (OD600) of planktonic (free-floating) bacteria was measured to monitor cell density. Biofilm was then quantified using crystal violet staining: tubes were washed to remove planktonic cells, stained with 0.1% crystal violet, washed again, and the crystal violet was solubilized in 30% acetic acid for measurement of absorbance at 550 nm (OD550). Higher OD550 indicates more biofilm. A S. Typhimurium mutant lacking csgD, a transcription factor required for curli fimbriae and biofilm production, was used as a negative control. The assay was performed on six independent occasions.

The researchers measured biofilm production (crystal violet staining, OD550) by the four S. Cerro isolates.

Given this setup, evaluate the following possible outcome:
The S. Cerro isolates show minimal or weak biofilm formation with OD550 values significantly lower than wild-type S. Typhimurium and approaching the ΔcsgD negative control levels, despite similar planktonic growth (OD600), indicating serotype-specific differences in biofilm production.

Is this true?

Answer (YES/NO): NO